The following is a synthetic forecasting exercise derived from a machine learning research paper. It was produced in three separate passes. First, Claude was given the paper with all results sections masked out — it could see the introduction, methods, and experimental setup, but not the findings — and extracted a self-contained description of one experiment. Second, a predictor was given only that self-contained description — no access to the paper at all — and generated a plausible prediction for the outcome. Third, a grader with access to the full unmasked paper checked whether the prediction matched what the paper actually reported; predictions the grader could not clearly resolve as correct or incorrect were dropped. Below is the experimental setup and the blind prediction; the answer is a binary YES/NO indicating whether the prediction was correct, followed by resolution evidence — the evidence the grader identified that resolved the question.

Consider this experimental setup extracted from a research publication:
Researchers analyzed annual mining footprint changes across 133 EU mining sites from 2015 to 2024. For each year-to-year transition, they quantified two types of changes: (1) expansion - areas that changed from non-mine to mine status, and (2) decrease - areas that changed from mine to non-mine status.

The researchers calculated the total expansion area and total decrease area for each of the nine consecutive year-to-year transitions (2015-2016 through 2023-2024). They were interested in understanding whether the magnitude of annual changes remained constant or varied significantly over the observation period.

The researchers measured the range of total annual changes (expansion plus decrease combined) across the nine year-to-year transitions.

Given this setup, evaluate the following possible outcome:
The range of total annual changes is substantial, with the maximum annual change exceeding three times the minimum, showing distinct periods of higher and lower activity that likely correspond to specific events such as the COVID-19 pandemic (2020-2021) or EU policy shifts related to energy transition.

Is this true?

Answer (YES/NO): NO